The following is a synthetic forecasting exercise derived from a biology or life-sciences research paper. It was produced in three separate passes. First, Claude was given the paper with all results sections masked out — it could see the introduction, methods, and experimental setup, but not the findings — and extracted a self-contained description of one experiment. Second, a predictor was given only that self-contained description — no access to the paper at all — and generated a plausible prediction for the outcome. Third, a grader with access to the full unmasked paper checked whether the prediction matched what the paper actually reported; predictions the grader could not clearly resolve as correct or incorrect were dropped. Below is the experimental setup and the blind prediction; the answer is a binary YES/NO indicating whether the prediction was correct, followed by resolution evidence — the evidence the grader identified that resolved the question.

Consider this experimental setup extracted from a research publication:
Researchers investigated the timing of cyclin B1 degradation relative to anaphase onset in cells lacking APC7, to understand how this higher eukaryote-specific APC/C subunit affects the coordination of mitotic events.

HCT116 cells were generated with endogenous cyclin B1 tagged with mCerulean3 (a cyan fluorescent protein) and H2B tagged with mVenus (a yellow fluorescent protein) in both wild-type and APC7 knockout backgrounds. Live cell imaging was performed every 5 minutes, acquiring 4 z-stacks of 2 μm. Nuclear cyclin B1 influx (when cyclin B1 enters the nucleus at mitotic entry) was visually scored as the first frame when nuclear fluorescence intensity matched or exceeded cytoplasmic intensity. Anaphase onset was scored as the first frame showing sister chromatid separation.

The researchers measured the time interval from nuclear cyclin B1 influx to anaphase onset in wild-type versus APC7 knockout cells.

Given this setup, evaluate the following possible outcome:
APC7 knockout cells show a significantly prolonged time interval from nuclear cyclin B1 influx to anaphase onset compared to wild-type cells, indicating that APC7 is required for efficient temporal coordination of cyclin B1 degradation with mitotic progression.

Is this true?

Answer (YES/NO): NO